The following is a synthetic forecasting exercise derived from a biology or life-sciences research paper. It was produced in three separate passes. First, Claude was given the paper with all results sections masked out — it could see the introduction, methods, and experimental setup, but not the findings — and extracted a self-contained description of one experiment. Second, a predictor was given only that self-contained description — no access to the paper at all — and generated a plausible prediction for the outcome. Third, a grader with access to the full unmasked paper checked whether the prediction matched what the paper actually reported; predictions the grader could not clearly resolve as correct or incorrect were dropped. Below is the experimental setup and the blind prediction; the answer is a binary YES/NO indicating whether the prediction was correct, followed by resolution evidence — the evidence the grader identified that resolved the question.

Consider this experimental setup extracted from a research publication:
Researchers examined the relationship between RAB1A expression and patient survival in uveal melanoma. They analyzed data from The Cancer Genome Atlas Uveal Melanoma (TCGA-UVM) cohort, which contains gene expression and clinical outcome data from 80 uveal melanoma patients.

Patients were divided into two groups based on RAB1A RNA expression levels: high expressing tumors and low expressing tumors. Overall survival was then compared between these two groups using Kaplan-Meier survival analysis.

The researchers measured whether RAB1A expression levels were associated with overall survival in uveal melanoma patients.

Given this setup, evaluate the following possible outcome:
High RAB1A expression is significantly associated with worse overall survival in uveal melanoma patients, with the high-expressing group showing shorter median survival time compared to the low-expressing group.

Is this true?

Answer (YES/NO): YES